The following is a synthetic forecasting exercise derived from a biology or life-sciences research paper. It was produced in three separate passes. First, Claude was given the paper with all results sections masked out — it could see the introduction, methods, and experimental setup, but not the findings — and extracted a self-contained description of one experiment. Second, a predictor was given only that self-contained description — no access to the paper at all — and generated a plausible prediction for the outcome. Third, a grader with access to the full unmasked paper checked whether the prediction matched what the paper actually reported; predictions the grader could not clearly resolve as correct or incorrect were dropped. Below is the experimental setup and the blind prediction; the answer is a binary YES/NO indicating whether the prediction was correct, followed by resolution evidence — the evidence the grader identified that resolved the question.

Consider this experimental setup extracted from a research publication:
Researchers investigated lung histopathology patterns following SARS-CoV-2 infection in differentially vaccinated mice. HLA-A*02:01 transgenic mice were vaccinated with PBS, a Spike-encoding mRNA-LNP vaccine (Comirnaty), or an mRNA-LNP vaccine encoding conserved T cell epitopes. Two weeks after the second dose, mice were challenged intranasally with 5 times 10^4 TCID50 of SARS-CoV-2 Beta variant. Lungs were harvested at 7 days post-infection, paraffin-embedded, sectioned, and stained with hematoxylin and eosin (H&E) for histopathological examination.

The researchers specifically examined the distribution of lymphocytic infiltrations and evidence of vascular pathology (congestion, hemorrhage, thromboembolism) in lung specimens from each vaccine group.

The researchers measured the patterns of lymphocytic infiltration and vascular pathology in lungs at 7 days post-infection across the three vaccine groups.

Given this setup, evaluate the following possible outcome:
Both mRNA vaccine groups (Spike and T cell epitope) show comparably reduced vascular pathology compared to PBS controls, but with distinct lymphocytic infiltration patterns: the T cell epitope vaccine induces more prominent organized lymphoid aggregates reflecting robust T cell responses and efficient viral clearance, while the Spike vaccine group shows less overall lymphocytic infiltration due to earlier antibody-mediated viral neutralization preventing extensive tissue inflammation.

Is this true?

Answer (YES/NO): NO